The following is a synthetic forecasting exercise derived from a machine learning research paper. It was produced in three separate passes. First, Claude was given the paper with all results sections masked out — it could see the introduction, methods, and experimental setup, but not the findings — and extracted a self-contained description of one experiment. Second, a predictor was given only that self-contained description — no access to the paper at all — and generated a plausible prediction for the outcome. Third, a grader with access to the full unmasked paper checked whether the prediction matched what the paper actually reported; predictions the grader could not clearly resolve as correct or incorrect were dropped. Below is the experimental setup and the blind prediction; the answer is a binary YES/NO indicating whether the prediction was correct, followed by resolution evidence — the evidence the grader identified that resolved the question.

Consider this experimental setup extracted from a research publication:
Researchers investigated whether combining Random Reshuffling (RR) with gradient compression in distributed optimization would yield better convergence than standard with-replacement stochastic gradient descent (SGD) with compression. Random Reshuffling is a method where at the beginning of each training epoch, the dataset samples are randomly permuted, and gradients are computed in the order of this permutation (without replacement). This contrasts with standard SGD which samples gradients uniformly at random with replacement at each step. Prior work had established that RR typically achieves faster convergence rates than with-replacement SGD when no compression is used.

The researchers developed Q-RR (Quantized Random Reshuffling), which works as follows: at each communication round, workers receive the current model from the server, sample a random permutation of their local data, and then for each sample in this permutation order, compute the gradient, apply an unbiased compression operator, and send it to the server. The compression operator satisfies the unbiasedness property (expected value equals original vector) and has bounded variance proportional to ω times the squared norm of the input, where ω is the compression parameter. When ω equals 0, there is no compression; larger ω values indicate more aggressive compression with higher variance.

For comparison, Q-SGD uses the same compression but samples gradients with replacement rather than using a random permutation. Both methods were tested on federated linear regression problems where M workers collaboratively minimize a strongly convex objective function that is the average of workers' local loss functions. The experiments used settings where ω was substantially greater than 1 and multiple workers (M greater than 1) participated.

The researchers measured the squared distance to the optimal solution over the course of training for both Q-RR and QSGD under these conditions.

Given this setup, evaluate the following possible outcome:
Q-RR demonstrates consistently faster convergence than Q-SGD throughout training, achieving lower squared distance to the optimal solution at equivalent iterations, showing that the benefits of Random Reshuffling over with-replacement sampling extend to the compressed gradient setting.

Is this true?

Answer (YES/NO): NO